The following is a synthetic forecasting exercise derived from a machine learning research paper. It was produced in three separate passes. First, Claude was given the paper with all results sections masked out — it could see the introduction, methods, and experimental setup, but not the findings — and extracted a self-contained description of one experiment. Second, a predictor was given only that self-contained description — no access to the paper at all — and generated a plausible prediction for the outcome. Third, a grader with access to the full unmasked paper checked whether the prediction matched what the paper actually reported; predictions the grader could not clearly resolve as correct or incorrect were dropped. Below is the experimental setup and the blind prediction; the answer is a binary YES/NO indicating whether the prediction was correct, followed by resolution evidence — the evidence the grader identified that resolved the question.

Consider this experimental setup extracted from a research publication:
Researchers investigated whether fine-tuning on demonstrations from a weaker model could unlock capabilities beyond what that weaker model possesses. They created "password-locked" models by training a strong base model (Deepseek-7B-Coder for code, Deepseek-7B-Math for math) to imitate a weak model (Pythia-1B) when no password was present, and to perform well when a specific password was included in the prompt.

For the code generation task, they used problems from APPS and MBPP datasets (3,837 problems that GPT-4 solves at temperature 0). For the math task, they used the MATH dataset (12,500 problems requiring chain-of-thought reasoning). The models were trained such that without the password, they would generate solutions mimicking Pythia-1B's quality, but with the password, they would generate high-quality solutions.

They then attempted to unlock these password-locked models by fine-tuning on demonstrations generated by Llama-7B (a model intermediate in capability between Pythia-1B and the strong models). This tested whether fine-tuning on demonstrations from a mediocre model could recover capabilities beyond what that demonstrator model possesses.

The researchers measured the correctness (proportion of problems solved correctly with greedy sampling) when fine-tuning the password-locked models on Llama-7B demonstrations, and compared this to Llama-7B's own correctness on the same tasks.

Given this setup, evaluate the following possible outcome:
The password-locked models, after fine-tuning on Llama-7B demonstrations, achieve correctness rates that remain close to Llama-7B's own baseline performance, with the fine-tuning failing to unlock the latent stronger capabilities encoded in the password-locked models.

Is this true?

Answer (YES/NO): NO